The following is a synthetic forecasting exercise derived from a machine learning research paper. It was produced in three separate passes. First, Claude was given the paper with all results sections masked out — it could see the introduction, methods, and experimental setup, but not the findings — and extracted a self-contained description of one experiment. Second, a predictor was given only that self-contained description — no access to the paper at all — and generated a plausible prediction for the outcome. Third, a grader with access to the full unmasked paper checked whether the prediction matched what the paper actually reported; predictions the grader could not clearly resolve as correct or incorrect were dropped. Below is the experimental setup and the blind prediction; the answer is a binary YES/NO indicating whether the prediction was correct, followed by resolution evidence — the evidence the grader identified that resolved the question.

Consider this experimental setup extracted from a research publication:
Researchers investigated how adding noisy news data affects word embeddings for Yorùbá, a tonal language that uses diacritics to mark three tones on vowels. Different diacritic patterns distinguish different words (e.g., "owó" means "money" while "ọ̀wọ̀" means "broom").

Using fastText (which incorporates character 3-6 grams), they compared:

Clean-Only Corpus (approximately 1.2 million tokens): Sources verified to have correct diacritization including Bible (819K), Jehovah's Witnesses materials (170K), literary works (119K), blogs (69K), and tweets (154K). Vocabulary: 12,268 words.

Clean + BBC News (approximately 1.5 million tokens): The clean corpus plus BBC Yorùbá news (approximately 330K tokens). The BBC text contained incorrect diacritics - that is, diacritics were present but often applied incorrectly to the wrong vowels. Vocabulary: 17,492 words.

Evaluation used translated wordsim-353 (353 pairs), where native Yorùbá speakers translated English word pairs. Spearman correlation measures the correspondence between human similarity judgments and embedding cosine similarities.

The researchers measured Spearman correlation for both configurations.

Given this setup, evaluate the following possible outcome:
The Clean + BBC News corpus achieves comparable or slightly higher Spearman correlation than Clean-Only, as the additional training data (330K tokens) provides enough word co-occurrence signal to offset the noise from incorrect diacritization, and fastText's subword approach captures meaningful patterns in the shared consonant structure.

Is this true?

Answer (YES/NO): NO